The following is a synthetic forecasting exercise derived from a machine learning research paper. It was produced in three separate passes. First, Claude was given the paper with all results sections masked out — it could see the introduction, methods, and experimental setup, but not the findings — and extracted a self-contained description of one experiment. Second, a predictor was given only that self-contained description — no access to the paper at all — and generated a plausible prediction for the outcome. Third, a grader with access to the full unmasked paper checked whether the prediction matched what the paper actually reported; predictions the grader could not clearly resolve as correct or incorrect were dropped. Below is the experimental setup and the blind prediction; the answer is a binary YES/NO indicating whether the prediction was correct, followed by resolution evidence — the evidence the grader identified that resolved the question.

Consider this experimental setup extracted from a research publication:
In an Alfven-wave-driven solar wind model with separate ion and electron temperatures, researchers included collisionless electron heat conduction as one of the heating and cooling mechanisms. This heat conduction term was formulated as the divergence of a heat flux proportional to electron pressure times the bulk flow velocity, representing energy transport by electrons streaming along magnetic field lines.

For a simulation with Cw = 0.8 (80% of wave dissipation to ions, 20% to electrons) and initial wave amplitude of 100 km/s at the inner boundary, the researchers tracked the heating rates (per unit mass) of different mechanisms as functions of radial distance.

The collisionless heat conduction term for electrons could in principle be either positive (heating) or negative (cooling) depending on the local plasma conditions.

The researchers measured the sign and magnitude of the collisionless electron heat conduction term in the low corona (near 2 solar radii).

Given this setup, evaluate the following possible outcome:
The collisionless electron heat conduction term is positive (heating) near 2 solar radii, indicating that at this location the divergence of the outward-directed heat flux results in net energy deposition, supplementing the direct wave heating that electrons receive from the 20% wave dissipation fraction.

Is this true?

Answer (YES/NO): NO